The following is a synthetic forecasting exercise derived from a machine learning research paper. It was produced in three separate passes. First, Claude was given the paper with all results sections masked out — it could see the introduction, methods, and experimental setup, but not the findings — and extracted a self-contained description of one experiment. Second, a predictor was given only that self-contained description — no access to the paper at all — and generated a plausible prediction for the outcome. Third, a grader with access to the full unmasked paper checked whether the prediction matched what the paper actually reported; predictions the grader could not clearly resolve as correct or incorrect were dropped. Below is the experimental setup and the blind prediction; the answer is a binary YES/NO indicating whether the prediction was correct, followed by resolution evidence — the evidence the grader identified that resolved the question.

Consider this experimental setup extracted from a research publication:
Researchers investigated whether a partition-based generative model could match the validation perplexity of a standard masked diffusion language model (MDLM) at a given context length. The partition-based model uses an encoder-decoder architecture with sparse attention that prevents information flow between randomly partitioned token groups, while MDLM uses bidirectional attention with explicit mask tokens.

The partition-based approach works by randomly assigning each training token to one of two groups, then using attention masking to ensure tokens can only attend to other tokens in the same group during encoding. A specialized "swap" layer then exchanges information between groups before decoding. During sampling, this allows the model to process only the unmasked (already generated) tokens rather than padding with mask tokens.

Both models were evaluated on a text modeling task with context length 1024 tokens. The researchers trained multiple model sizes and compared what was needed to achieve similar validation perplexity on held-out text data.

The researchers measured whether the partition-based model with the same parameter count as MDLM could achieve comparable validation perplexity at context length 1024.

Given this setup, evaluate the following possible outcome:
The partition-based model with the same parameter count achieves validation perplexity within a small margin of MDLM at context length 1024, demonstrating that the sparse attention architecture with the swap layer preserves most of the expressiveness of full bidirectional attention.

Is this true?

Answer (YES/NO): NO